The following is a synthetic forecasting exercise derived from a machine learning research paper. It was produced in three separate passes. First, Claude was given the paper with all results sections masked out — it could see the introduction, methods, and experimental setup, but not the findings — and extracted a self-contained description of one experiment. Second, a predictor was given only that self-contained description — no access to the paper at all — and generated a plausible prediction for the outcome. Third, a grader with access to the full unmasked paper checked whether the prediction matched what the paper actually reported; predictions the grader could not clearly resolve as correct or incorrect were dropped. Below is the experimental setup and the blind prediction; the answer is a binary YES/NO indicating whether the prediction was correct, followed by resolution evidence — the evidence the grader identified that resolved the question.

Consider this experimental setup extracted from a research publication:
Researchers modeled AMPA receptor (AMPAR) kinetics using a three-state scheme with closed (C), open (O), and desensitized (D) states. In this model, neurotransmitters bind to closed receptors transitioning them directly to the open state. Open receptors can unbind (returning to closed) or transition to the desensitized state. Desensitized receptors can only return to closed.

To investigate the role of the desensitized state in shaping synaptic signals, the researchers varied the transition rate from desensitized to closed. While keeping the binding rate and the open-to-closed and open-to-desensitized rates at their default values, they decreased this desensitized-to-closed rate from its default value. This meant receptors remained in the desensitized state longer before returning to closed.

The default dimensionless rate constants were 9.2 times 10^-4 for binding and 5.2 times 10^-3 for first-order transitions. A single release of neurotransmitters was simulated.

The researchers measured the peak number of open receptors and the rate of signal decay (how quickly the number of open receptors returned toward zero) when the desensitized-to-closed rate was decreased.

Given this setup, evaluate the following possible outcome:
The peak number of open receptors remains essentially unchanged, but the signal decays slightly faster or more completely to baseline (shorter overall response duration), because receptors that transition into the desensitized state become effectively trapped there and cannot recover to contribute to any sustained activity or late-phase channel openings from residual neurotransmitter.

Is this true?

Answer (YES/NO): YES